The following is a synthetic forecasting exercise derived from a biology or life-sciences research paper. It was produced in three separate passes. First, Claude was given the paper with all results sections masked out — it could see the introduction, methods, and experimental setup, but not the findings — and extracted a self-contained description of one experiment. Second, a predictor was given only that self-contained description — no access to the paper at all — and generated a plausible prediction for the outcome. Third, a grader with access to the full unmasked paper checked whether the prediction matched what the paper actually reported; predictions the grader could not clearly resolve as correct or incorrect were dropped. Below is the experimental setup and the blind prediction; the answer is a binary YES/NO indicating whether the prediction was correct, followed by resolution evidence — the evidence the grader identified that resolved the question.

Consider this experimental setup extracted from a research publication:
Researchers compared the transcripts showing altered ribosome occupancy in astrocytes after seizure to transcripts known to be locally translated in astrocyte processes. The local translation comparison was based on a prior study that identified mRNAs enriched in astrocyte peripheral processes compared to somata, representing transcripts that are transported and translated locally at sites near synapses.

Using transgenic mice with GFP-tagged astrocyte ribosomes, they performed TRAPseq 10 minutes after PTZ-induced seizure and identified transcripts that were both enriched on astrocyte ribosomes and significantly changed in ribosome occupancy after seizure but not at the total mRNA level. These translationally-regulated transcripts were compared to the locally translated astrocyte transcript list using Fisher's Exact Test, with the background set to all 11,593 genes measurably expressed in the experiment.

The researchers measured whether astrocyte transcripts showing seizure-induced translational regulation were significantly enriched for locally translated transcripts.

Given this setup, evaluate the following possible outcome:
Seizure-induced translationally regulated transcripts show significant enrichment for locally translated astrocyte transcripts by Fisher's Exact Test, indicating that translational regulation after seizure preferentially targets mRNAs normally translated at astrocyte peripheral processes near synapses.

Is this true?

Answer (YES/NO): YES